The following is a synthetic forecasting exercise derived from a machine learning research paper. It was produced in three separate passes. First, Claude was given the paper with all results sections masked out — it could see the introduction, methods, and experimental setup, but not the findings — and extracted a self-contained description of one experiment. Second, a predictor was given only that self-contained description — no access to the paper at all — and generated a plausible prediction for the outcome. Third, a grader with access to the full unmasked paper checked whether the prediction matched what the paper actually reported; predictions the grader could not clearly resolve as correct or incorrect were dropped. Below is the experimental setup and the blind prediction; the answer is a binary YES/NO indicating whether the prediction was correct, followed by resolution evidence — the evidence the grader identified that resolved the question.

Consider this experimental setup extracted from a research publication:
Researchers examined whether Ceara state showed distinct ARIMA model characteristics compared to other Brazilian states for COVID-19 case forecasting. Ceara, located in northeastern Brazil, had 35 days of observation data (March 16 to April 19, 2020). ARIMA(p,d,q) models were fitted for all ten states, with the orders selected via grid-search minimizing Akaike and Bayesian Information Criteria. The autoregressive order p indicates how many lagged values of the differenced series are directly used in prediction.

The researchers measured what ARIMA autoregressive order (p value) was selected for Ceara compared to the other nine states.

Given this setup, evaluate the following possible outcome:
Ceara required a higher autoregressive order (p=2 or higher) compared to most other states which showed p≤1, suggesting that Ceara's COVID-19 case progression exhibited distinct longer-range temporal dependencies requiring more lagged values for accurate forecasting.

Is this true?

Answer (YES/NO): YES